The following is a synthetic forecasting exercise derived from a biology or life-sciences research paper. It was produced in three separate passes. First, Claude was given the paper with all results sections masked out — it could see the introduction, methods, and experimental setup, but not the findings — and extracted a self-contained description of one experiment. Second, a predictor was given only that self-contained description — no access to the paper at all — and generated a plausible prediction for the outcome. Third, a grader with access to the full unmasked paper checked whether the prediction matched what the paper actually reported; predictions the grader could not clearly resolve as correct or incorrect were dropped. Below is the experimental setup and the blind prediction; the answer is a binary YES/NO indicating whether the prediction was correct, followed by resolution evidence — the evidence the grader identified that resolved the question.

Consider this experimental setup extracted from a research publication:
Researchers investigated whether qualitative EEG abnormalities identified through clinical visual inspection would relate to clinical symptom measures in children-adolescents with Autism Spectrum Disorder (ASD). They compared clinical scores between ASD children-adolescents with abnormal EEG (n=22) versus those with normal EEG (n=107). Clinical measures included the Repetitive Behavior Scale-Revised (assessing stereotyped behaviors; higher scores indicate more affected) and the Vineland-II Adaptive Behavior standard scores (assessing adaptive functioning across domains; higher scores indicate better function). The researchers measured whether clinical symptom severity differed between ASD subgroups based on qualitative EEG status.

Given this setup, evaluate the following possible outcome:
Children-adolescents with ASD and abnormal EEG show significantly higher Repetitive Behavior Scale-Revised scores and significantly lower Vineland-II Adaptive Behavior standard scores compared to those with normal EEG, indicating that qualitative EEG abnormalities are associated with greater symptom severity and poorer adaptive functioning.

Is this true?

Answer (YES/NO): NO